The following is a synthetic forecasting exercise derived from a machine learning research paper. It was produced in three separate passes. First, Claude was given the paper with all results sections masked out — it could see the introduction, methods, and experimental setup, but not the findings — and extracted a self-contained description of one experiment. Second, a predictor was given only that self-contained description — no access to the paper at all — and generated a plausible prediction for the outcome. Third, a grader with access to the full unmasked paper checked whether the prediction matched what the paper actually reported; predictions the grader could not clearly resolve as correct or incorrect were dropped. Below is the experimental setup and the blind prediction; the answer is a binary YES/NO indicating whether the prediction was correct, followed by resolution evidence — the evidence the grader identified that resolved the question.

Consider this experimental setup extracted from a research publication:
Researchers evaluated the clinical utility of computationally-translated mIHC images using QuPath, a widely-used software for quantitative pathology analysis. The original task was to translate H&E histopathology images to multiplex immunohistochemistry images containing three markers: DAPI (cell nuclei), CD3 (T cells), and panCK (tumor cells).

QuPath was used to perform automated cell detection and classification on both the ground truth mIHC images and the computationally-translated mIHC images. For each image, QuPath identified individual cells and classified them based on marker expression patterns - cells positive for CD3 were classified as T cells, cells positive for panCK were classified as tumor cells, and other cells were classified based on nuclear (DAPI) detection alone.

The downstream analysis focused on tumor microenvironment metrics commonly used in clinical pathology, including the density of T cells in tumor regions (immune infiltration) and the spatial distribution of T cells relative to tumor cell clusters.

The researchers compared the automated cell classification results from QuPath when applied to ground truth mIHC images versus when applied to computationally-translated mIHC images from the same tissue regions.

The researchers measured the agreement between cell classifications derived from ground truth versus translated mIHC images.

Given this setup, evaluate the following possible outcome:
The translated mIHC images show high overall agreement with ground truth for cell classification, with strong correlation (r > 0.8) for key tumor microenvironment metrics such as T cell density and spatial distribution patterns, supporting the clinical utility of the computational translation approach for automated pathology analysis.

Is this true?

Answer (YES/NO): NO